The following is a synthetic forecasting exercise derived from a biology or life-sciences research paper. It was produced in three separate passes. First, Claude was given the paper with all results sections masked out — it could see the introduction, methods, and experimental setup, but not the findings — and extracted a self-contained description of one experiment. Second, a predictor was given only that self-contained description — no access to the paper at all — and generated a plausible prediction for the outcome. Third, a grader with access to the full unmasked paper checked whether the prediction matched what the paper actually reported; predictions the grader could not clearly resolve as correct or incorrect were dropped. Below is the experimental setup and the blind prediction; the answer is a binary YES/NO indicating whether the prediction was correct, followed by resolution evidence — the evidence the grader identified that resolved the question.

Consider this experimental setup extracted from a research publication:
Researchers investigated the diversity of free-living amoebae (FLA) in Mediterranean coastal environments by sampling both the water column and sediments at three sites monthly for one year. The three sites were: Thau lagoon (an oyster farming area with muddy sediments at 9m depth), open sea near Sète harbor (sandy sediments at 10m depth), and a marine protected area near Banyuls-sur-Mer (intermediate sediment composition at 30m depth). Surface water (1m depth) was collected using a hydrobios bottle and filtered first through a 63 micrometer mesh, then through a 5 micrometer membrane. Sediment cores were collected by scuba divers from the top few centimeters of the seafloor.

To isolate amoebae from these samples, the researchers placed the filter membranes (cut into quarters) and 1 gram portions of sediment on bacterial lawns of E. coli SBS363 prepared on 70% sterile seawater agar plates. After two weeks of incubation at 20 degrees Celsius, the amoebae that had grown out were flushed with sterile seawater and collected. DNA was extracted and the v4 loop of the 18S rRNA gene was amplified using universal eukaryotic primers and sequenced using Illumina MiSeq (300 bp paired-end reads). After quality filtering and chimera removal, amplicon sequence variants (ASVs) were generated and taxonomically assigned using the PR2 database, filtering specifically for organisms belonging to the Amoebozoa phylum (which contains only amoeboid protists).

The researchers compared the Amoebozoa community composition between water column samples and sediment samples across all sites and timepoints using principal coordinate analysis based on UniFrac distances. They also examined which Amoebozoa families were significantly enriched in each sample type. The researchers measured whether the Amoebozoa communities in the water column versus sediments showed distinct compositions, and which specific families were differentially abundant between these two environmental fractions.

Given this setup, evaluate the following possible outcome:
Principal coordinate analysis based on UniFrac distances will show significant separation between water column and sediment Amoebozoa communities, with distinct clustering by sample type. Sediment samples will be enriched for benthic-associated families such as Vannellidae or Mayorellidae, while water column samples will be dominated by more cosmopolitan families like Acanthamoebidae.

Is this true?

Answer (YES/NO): NO